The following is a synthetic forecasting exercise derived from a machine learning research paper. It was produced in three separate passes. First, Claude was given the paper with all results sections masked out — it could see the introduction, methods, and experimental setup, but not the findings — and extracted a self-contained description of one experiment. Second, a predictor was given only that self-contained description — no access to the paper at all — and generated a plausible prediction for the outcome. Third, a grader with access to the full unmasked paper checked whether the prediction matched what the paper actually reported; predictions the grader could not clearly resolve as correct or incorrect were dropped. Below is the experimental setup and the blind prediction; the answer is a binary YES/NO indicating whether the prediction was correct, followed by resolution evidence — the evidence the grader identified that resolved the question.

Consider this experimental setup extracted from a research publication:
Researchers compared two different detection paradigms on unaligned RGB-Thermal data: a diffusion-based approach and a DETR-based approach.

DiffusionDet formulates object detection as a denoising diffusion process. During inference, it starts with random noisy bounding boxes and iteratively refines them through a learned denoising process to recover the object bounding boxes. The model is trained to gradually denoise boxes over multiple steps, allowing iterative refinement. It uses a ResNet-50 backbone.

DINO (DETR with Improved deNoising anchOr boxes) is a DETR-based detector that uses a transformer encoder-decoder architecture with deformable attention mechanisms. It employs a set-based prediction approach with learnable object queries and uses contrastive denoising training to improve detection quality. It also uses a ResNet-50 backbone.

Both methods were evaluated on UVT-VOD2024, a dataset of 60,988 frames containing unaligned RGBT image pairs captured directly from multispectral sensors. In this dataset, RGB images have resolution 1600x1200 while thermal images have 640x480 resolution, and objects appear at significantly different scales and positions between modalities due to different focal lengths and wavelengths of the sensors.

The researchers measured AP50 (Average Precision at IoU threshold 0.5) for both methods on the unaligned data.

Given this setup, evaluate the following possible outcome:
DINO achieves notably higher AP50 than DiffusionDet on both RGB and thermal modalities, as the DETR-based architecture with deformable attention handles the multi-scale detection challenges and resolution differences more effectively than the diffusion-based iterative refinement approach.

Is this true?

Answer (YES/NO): NO